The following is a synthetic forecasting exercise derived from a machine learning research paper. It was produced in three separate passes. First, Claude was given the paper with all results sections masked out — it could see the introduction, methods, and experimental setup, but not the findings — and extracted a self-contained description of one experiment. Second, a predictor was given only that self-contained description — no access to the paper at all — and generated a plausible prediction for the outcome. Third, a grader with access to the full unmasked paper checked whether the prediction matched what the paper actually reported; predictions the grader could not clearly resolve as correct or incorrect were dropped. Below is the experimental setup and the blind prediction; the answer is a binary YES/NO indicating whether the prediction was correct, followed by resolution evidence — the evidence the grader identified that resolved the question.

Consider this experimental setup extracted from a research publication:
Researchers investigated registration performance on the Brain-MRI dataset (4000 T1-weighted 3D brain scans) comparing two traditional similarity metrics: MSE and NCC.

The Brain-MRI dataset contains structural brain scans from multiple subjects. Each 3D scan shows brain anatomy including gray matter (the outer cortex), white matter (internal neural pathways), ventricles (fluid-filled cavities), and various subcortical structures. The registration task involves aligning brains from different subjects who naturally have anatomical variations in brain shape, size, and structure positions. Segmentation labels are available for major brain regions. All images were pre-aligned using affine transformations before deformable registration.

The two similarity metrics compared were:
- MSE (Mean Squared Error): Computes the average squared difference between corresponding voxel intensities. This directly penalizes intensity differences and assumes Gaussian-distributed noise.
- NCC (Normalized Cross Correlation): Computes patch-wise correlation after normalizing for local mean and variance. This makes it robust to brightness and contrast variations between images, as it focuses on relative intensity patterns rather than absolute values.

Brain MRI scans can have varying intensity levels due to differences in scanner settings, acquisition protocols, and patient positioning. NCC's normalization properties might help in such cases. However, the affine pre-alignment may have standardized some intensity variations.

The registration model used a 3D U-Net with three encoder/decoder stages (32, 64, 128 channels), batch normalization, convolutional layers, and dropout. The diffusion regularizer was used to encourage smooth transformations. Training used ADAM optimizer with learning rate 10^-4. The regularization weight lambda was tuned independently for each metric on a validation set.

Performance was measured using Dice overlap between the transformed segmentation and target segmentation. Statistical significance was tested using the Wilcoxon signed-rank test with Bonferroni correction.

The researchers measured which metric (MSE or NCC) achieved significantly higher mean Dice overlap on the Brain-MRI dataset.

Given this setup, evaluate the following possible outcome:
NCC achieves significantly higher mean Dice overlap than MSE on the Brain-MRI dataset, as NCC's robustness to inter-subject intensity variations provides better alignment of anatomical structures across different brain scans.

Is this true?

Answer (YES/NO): NO